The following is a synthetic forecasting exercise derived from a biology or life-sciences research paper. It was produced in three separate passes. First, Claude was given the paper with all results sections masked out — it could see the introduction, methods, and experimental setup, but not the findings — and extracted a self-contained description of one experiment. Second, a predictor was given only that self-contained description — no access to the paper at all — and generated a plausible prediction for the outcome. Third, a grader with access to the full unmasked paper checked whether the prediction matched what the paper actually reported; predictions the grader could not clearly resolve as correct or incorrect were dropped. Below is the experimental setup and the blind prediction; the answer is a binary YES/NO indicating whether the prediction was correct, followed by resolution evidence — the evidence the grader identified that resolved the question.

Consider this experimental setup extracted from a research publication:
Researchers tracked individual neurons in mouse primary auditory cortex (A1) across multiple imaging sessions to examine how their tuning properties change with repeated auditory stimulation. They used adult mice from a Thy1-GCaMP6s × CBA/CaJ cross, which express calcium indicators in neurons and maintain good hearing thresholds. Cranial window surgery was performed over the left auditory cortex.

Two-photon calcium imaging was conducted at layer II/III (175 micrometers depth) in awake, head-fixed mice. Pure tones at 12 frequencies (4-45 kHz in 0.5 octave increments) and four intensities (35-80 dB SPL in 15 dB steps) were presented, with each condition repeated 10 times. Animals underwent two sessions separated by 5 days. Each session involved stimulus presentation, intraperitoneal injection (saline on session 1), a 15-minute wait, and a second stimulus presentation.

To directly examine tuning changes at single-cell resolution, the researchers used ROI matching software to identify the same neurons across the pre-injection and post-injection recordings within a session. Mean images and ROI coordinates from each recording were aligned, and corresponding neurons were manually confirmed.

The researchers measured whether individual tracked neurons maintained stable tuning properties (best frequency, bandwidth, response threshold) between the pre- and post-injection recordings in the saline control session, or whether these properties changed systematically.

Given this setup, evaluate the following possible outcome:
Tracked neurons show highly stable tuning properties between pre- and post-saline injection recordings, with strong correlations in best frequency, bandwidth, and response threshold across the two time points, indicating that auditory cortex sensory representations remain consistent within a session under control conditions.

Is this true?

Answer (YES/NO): NO